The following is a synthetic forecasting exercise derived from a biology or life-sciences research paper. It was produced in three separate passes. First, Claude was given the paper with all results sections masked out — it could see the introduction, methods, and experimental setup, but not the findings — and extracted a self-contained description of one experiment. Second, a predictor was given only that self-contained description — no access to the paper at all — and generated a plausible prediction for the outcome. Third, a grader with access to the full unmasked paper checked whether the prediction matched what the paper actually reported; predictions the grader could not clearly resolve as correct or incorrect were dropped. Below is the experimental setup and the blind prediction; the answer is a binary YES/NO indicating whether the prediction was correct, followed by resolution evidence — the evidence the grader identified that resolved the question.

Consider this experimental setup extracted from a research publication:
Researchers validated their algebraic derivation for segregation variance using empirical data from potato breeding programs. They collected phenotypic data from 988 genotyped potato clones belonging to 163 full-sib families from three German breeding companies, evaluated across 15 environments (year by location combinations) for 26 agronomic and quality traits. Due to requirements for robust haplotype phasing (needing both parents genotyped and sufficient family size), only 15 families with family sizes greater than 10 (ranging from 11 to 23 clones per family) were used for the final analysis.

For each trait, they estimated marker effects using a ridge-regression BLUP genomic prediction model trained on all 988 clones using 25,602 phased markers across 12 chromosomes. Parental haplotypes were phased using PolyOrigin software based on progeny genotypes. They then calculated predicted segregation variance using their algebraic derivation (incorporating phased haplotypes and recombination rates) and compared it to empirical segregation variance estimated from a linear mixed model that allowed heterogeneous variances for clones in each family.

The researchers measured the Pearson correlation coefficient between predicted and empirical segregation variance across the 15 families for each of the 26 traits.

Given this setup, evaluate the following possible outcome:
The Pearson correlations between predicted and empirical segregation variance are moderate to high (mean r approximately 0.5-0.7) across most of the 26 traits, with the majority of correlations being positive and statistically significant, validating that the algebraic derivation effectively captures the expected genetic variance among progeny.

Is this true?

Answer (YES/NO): NO